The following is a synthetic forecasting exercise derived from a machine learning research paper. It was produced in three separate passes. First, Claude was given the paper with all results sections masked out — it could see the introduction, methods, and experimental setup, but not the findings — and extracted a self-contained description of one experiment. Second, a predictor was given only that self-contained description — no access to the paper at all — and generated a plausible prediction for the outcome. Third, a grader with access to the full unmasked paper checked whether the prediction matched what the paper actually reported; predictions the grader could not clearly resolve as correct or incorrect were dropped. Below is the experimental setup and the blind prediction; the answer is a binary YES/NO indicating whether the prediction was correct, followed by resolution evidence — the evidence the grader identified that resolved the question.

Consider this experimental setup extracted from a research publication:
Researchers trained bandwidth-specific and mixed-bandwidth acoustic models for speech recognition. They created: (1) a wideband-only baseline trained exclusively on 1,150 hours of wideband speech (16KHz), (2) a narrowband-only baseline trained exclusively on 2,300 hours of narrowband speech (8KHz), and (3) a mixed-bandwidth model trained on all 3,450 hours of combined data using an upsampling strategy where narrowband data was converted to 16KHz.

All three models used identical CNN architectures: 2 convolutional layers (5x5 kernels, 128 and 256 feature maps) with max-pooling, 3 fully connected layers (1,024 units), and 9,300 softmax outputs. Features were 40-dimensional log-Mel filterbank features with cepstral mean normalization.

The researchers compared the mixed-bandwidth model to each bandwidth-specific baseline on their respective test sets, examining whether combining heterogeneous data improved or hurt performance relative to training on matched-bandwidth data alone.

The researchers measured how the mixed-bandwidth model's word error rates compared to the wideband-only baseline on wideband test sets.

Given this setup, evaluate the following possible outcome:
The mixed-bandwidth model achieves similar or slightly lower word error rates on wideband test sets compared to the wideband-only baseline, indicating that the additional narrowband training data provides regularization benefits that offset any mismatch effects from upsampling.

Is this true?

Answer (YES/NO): NO